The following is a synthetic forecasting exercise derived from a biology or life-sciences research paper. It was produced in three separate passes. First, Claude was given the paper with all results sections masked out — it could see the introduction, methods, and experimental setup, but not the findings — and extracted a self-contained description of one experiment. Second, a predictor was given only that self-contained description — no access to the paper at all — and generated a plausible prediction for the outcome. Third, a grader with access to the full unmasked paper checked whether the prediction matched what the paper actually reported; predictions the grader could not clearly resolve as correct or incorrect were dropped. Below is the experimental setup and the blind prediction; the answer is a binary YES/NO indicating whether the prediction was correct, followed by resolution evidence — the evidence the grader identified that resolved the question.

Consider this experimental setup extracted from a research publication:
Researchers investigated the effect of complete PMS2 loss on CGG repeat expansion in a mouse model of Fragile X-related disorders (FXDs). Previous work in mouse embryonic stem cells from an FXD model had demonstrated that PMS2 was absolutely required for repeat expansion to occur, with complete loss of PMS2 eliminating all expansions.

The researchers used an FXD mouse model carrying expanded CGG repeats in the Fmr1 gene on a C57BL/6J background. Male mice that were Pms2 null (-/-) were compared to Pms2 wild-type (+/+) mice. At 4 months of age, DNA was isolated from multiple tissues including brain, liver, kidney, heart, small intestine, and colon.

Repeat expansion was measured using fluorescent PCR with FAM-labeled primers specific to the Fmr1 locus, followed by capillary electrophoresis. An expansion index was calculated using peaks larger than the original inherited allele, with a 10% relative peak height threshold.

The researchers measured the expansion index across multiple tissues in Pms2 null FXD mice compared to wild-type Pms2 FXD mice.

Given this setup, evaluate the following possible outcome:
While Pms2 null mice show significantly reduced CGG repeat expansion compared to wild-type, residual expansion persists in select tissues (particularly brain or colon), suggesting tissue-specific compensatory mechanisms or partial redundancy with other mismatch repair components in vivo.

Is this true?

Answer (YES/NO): NO